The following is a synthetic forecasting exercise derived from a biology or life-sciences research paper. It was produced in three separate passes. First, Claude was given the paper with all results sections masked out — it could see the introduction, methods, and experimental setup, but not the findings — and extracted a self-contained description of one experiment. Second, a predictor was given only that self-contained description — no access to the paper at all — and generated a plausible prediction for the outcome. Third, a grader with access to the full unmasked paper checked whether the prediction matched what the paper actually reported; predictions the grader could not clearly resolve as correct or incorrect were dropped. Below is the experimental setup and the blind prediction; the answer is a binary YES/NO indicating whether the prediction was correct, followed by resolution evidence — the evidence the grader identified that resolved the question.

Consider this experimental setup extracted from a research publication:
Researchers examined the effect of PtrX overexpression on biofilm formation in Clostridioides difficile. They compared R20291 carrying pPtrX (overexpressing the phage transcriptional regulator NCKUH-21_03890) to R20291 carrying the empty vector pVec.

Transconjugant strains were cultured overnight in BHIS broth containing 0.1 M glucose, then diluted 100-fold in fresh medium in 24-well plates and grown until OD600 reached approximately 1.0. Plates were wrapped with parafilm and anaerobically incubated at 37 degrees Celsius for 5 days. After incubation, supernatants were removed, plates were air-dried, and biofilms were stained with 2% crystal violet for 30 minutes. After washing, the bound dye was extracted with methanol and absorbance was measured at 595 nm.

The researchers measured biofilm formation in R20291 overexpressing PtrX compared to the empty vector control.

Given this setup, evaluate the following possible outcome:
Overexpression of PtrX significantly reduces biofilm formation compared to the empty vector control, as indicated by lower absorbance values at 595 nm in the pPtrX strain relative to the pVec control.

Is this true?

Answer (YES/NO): NO